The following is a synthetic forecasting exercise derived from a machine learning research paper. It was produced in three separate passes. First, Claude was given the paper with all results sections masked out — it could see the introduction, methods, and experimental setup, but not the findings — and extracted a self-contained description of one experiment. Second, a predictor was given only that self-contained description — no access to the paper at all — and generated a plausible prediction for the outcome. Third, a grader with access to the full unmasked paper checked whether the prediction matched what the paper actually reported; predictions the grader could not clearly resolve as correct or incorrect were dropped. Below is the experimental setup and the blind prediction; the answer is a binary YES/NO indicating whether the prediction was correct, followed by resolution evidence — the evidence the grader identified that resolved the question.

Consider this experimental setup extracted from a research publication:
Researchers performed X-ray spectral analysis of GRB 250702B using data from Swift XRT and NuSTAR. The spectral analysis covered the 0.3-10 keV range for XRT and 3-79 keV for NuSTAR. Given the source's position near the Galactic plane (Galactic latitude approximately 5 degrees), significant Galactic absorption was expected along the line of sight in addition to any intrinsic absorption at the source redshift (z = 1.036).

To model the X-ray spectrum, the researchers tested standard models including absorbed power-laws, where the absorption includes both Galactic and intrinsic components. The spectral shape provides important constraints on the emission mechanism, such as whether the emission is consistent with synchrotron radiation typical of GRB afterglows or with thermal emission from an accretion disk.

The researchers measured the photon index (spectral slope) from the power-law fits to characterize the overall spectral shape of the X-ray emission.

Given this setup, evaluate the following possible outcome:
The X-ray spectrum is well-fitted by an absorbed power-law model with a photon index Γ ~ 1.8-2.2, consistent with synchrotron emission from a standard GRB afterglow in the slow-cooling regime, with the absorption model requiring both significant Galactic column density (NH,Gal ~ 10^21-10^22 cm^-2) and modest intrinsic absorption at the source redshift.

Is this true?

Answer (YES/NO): NO